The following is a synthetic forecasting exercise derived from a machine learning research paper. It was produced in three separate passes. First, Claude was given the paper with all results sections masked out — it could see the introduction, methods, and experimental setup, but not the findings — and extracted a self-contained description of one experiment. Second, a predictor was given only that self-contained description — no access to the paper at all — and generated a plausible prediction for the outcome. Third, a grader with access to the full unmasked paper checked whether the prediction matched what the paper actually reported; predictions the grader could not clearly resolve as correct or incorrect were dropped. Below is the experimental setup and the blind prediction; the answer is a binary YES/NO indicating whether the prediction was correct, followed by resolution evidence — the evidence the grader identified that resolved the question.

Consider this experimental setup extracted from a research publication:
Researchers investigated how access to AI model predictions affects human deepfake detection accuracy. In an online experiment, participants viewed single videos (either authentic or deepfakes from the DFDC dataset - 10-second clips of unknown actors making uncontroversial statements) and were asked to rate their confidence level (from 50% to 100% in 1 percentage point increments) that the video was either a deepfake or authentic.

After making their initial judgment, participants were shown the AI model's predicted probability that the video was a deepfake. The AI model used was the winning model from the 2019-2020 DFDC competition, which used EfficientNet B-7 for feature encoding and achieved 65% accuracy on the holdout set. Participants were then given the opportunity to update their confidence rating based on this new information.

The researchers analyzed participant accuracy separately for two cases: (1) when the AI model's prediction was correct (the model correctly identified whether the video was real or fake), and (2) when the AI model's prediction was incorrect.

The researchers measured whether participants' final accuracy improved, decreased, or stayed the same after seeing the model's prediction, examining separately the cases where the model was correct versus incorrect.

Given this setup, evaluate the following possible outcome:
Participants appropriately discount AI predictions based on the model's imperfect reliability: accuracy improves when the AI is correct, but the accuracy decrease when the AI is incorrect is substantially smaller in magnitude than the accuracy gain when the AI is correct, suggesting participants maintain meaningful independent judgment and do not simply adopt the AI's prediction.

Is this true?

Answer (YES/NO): NO